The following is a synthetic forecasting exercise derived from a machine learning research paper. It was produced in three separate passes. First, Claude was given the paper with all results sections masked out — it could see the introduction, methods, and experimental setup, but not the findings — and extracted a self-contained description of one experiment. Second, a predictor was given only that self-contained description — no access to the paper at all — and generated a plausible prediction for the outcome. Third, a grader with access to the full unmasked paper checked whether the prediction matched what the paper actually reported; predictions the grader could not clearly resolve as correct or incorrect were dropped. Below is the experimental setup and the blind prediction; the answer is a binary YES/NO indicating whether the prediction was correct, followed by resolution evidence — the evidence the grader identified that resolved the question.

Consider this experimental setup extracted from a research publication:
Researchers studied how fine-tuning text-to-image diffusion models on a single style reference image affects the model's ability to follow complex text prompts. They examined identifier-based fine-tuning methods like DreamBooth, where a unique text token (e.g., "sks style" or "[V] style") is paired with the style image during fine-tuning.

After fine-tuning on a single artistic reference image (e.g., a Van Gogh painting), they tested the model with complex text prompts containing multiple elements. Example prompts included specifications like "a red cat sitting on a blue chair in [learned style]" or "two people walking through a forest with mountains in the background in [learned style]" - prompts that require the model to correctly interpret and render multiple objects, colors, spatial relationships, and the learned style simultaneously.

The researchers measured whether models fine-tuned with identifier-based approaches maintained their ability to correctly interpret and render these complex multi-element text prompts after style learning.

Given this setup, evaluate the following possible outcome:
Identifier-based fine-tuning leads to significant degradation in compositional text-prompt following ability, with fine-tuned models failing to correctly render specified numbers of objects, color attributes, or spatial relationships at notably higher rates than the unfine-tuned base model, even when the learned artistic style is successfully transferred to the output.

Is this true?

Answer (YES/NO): YES